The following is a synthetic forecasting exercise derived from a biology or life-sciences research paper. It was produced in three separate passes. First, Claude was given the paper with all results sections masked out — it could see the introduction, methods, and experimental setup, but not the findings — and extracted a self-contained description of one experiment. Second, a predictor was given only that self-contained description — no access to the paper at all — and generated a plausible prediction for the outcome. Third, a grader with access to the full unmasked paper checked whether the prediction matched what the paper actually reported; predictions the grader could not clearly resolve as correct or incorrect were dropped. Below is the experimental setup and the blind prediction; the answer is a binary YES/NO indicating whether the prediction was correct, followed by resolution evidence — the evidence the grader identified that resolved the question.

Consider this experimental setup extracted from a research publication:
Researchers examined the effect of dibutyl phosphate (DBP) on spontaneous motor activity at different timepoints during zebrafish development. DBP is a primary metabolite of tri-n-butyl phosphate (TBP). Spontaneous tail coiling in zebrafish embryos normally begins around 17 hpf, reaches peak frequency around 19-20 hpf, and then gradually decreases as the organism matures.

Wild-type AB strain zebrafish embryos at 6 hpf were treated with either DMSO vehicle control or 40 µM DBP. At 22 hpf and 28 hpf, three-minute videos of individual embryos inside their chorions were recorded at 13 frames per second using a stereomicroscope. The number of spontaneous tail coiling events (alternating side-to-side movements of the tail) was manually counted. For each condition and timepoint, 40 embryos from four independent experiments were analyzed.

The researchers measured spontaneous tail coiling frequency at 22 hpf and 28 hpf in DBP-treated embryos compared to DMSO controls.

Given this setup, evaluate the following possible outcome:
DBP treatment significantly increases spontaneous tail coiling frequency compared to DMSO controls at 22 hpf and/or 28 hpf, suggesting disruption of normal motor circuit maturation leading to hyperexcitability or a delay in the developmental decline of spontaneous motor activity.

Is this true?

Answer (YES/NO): YES